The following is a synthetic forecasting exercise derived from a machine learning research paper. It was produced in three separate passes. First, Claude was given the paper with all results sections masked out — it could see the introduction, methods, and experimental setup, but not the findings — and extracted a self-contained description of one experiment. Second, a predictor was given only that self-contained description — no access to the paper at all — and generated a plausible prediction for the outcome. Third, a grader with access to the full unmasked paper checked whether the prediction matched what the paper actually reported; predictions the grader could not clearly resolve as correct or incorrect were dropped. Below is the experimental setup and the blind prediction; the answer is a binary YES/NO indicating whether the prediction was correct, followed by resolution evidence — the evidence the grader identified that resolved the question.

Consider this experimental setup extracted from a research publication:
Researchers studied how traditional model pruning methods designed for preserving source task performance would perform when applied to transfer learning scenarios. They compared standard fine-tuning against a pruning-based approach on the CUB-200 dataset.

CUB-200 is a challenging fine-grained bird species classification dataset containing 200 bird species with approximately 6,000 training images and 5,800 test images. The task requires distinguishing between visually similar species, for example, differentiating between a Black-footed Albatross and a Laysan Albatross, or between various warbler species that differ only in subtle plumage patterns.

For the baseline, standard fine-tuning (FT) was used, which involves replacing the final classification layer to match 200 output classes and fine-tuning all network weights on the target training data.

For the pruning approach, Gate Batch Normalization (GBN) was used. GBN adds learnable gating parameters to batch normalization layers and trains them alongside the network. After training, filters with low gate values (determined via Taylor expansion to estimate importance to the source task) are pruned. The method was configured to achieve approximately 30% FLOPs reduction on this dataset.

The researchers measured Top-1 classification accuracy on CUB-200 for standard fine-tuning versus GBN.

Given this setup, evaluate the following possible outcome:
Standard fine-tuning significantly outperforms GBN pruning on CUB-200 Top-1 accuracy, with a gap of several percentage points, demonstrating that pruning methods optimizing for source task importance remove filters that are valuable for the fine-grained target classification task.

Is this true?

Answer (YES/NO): NO